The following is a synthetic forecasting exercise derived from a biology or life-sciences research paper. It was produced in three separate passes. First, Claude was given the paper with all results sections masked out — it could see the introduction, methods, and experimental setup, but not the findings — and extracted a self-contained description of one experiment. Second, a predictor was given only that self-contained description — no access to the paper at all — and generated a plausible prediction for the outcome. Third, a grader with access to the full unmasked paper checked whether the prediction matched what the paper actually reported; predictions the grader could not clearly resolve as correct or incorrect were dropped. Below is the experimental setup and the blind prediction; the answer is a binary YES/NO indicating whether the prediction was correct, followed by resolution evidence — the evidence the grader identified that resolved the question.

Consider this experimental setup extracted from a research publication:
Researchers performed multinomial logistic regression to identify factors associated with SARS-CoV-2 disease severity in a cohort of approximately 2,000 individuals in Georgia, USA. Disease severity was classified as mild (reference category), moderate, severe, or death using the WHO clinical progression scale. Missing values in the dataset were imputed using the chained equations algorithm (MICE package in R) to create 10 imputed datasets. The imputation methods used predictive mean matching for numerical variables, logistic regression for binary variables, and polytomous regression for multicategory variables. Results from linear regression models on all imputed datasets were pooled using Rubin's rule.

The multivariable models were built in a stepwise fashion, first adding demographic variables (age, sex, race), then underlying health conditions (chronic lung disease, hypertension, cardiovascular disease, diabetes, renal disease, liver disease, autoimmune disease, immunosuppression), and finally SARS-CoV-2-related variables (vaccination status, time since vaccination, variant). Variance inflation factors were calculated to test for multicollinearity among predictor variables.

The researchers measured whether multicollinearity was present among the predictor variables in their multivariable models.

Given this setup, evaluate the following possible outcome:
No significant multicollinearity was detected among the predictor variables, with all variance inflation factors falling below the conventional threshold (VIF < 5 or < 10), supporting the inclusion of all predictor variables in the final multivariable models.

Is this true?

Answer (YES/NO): NO